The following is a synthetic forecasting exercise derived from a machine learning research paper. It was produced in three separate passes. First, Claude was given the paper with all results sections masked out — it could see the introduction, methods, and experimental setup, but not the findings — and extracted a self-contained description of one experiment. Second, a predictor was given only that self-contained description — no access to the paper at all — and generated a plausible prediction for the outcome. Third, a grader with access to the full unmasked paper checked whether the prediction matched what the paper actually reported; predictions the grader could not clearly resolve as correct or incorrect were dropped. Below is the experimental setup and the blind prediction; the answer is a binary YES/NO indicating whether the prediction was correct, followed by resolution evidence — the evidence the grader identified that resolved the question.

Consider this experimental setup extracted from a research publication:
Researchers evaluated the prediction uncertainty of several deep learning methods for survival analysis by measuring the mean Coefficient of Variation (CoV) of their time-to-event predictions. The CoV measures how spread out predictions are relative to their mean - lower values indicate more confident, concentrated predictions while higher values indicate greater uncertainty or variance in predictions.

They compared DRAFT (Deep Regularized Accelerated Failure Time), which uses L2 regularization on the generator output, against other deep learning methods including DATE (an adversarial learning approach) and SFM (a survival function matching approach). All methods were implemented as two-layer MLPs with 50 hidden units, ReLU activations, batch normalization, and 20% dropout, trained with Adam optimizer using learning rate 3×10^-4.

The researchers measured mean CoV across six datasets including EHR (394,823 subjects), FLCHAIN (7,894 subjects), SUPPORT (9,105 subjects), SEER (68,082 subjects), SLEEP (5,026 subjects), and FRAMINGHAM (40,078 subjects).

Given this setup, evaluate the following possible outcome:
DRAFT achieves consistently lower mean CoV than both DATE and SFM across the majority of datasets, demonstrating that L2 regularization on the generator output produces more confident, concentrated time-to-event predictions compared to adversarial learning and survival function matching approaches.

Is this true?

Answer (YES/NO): NO